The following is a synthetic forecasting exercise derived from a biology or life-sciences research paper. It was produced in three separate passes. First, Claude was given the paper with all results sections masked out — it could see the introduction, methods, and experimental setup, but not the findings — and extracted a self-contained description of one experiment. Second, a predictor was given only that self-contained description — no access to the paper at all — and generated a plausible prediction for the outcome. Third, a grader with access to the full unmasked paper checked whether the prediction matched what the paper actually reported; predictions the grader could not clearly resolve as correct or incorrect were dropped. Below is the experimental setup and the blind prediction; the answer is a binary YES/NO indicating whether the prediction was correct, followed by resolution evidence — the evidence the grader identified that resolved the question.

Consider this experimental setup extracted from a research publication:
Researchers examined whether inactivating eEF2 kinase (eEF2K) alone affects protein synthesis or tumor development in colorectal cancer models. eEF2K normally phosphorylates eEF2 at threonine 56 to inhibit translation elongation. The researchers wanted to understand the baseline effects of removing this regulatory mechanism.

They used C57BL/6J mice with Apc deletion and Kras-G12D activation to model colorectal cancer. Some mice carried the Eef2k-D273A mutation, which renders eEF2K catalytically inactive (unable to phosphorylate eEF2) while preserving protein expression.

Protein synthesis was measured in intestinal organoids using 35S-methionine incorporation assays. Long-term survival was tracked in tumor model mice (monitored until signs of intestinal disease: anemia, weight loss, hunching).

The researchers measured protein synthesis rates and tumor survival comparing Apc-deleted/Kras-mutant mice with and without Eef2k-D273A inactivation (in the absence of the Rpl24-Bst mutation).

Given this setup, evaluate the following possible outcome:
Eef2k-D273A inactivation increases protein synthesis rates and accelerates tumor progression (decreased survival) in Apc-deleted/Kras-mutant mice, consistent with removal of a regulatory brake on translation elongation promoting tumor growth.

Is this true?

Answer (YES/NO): NO